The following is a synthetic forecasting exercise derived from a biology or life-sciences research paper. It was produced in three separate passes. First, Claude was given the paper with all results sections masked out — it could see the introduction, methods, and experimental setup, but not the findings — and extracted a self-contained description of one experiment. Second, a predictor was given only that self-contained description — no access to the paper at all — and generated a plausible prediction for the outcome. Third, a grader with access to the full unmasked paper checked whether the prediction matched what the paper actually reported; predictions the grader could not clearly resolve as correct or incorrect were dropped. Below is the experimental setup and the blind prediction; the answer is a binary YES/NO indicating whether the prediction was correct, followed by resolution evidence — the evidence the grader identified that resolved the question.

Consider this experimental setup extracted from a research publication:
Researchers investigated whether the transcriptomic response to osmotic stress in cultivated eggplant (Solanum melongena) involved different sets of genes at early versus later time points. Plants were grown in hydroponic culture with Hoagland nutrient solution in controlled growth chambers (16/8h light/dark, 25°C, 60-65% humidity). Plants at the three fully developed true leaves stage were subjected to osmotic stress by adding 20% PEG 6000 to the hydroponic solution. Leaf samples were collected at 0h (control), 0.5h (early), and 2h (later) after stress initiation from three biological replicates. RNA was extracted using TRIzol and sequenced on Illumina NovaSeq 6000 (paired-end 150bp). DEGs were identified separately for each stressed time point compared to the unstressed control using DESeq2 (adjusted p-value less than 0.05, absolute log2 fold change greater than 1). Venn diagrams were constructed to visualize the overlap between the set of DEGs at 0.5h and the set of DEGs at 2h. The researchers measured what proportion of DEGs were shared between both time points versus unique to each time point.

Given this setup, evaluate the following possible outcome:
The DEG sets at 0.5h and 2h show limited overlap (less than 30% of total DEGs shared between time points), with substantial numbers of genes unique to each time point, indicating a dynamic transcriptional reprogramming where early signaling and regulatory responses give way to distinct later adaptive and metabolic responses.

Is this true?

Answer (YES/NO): YES